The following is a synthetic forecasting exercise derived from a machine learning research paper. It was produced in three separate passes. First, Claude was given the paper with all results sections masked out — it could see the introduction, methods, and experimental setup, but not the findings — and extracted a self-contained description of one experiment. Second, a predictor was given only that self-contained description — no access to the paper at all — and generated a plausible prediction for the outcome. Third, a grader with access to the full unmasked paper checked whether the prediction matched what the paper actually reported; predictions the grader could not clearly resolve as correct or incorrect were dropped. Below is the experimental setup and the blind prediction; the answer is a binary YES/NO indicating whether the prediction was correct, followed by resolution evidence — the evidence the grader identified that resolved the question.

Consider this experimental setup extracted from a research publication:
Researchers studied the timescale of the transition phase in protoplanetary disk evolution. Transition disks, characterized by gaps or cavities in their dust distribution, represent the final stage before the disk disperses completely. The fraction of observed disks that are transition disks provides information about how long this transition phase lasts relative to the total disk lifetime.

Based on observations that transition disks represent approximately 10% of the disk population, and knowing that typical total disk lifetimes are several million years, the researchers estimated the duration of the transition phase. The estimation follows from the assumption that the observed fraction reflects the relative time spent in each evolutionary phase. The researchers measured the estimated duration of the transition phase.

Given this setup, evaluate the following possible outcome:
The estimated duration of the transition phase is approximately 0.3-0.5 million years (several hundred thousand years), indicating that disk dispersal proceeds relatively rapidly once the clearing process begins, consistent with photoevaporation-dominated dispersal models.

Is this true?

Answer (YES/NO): YES